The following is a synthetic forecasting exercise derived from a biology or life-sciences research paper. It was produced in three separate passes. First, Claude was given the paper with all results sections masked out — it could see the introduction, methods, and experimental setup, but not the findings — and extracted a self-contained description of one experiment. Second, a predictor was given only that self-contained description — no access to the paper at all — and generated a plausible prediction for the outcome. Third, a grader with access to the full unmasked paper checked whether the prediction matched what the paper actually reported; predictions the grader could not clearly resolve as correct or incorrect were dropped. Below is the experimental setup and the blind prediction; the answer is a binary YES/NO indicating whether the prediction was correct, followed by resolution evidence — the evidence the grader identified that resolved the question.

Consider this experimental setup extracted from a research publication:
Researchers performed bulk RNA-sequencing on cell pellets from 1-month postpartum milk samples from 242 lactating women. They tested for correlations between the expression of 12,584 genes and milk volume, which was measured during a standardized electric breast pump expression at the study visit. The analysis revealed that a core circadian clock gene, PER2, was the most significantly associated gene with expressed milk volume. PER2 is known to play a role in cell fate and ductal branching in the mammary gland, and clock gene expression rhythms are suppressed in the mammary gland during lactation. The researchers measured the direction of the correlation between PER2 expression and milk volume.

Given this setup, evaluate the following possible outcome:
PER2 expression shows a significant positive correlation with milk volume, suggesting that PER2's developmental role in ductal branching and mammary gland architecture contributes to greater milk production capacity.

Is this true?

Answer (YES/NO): NO